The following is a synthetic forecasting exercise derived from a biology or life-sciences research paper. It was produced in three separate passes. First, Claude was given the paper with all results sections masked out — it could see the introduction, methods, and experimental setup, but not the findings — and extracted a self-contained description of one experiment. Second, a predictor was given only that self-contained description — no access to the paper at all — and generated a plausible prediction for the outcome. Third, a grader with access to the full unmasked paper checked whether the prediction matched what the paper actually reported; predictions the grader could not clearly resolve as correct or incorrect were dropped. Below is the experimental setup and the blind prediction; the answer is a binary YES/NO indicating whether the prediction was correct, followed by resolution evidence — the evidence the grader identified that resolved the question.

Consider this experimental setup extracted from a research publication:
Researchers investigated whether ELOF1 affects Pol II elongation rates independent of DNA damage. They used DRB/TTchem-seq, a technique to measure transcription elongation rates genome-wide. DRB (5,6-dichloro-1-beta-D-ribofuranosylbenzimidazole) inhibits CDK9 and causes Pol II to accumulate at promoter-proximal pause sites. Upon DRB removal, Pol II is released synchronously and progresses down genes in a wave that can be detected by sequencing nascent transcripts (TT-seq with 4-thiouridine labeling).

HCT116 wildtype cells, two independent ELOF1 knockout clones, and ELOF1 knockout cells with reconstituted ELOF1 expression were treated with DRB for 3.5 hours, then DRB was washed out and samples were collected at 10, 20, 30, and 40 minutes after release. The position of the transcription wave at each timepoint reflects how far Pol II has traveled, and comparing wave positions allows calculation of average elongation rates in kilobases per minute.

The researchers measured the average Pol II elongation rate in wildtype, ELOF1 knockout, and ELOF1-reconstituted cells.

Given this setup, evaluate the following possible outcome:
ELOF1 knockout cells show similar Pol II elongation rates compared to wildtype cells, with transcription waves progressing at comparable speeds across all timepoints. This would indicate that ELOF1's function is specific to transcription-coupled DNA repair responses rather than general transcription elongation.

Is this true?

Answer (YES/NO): NO